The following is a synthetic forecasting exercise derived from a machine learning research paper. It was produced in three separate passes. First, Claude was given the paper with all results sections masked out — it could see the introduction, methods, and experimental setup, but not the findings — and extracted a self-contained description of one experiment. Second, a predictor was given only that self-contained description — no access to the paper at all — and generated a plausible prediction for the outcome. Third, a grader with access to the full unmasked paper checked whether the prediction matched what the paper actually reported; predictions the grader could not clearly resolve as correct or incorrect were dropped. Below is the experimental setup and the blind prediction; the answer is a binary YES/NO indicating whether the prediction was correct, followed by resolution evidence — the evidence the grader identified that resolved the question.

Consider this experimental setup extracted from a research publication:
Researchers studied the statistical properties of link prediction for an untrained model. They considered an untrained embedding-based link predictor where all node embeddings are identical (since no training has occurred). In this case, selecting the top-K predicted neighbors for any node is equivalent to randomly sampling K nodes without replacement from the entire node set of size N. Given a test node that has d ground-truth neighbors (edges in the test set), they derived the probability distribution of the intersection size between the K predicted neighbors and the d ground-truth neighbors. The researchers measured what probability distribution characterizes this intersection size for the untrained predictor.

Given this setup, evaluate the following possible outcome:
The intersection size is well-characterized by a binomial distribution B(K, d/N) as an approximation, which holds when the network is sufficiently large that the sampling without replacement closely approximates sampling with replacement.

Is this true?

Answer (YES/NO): NO